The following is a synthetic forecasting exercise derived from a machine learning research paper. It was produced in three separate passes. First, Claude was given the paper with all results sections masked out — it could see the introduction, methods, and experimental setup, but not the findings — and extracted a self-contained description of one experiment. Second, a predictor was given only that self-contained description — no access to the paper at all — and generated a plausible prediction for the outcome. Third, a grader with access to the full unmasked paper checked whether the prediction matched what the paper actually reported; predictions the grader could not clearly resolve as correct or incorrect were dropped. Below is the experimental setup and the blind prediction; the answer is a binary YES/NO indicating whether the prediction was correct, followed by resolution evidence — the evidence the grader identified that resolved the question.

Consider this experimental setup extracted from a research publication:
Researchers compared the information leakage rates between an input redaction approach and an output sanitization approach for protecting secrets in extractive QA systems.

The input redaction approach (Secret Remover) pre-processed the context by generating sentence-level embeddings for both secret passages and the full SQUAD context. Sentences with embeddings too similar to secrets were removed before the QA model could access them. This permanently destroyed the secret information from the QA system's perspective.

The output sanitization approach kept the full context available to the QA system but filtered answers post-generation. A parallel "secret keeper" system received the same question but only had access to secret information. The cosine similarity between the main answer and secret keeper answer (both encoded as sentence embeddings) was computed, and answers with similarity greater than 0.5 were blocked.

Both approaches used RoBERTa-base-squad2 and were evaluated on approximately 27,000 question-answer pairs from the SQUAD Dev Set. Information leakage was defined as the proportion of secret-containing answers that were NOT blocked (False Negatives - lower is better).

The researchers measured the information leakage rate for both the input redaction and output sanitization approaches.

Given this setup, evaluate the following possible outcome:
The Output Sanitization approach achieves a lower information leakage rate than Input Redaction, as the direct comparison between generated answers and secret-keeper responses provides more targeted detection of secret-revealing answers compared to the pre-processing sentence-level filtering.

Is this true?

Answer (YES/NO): YES